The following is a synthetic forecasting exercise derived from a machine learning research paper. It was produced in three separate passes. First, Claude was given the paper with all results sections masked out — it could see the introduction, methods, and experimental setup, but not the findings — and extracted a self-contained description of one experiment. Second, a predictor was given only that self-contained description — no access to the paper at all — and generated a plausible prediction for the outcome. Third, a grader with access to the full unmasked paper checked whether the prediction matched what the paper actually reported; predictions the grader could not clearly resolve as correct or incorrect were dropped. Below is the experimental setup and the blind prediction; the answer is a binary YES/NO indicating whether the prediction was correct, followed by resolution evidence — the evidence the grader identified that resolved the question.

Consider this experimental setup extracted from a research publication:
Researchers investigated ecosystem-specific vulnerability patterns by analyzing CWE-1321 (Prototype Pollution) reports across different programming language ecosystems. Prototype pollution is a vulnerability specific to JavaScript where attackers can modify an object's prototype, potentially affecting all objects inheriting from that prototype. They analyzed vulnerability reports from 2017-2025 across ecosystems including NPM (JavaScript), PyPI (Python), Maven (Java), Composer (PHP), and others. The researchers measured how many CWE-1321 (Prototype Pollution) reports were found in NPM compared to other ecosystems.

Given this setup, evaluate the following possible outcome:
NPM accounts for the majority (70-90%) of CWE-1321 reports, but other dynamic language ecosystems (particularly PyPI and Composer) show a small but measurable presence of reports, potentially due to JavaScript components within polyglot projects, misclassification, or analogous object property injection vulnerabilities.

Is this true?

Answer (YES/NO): NO